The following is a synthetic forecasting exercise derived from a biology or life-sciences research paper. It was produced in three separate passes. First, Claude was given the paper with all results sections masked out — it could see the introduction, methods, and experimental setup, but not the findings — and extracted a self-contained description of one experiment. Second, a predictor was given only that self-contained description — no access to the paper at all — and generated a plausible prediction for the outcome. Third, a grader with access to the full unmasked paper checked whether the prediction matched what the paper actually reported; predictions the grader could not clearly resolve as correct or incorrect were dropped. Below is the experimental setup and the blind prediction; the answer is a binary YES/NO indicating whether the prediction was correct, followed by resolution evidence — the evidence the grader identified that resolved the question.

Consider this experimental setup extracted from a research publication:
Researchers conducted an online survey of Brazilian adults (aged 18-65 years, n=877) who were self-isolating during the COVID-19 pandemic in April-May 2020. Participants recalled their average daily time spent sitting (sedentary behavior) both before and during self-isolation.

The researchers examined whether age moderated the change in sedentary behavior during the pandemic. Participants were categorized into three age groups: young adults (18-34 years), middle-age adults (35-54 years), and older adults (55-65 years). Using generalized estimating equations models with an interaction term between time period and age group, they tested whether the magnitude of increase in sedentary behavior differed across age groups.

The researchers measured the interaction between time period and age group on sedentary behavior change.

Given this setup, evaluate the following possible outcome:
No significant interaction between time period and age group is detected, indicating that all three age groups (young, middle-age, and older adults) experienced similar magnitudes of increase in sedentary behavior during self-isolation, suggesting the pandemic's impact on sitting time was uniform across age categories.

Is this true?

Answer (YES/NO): NO